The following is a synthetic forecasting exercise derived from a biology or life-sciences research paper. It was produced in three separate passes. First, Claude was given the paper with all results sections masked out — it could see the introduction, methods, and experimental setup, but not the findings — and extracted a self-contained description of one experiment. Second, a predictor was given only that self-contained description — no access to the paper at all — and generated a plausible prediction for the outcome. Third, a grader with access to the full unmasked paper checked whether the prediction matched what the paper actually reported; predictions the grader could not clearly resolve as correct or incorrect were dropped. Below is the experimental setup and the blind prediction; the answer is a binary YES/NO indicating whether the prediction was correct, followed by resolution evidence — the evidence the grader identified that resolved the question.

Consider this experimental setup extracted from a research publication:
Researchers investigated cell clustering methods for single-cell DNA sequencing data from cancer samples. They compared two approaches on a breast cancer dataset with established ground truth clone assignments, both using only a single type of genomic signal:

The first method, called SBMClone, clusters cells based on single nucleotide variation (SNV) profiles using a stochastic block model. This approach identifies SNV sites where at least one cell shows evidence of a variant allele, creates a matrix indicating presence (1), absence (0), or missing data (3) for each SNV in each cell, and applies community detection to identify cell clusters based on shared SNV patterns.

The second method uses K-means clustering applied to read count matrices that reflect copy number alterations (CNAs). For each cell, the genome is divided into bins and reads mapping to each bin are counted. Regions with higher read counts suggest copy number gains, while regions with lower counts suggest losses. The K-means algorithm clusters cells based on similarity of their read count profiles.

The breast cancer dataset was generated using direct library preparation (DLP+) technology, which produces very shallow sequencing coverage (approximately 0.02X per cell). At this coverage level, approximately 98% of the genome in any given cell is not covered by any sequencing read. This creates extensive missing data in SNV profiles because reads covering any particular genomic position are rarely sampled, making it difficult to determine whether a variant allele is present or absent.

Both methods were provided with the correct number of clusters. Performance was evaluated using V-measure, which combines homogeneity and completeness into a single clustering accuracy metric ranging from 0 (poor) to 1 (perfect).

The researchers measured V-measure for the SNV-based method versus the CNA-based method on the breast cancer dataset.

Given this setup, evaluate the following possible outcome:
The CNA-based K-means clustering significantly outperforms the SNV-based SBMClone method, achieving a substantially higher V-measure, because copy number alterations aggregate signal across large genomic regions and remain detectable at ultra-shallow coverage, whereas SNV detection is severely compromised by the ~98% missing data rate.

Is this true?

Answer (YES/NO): YES